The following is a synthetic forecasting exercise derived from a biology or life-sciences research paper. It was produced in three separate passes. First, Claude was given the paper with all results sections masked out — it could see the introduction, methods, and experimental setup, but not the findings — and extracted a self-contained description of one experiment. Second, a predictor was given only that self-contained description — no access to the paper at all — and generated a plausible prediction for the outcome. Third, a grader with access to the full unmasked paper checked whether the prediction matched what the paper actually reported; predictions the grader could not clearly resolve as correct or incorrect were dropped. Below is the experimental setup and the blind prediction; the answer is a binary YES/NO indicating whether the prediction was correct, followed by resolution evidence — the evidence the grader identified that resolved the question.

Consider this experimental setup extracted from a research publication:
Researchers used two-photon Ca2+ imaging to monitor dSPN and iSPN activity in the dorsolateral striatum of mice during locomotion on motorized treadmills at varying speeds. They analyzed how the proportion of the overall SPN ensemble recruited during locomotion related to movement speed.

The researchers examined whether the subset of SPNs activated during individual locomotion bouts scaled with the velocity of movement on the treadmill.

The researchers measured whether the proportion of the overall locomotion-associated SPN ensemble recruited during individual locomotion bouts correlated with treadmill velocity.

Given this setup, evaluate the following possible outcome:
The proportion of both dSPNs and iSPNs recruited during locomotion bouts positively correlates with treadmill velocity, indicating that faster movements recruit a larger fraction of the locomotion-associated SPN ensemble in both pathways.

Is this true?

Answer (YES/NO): YES